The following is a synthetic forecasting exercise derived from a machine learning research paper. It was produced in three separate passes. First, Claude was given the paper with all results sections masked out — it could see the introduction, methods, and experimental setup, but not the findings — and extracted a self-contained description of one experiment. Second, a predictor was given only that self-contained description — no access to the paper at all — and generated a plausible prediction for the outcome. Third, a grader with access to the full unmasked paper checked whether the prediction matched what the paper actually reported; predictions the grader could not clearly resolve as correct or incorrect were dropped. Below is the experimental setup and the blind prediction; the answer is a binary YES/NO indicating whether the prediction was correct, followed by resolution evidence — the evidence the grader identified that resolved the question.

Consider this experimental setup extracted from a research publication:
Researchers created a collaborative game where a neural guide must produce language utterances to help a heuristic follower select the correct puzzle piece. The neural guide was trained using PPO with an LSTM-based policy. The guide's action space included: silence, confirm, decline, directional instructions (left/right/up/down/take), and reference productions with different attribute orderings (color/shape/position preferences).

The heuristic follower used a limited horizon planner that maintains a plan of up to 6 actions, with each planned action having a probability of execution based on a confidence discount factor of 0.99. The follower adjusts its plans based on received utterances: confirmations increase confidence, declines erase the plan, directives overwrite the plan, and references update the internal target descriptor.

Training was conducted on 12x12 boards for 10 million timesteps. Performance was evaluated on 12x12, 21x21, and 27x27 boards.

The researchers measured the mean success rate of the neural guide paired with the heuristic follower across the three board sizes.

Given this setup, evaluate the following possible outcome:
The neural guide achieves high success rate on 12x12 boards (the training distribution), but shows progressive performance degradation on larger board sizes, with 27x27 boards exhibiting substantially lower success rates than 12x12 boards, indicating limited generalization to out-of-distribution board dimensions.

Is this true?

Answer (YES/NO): NO